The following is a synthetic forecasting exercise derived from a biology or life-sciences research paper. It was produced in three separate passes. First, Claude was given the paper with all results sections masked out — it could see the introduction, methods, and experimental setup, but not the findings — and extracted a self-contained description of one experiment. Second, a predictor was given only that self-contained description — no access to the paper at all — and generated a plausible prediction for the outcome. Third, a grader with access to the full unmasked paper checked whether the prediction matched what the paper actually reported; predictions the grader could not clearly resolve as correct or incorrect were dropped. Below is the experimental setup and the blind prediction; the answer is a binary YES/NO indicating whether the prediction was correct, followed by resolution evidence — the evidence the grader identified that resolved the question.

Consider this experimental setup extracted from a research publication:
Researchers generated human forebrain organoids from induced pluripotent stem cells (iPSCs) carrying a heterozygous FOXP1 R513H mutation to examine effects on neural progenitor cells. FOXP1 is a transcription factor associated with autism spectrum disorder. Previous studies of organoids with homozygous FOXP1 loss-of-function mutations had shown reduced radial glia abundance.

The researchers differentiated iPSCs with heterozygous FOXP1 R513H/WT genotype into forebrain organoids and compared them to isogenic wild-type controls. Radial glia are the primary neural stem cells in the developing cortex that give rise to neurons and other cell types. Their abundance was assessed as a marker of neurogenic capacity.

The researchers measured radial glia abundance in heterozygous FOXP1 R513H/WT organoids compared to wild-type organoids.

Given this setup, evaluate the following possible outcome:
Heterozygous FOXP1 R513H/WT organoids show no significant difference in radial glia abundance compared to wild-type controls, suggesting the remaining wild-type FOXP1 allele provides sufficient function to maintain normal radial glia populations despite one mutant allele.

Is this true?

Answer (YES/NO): NO